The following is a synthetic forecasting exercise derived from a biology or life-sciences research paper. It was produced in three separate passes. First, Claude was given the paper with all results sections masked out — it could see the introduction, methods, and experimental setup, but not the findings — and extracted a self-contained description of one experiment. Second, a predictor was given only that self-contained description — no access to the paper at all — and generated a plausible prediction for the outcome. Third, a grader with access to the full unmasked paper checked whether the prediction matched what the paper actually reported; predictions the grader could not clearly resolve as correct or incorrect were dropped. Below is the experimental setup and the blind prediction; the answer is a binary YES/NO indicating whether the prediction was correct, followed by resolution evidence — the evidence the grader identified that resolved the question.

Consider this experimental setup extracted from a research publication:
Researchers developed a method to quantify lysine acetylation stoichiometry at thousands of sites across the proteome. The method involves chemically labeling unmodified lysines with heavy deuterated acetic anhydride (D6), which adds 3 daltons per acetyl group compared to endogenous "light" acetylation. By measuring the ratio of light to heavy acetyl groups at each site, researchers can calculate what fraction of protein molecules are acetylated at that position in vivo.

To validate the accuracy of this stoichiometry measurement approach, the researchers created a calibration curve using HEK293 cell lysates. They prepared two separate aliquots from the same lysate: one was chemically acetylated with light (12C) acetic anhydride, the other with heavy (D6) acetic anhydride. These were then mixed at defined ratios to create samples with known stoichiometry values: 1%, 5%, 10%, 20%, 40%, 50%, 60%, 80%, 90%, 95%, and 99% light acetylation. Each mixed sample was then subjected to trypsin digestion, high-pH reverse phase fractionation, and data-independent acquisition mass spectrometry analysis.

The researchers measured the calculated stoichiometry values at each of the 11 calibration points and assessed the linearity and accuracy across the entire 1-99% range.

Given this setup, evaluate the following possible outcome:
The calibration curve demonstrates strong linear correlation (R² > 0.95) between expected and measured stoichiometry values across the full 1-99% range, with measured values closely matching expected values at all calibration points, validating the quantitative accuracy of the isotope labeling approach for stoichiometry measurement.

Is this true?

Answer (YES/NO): NO